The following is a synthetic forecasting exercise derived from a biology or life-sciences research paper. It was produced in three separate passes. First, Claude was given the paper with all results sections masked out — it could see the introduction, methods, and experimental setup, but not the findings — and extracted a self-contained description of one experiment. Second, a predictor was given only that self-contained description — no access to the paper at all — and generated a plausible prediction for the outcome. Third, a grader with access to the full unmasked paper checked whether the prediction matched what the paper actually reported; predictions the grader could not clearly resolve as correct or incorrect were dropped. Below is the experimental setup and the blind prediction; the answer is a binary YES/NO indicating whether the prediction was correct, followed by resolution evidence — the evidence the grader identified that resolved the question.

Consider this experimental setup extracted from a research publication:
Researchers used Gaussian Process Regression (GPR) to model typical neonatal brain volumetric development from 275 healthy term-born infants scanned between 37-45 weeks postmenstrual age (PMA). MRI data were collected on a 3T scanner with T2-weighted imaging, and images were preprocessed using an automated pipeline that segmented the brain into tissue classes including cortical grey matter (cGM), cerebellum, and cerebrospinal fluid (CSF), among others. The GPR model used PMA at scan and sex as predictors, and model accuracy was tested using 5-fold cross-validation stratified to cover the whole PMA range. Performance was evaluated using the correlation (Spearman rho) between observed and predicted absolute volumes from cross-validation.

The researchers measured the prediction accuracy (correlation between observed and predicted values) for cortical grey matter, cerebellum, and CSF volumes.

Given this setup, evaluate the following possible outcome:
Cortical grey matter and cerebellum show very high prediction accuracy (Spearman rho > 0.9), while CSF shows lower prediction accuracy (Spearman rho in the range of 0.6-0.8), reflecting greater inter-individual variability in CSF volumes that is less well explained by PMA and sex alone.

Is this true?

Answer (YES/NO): NO